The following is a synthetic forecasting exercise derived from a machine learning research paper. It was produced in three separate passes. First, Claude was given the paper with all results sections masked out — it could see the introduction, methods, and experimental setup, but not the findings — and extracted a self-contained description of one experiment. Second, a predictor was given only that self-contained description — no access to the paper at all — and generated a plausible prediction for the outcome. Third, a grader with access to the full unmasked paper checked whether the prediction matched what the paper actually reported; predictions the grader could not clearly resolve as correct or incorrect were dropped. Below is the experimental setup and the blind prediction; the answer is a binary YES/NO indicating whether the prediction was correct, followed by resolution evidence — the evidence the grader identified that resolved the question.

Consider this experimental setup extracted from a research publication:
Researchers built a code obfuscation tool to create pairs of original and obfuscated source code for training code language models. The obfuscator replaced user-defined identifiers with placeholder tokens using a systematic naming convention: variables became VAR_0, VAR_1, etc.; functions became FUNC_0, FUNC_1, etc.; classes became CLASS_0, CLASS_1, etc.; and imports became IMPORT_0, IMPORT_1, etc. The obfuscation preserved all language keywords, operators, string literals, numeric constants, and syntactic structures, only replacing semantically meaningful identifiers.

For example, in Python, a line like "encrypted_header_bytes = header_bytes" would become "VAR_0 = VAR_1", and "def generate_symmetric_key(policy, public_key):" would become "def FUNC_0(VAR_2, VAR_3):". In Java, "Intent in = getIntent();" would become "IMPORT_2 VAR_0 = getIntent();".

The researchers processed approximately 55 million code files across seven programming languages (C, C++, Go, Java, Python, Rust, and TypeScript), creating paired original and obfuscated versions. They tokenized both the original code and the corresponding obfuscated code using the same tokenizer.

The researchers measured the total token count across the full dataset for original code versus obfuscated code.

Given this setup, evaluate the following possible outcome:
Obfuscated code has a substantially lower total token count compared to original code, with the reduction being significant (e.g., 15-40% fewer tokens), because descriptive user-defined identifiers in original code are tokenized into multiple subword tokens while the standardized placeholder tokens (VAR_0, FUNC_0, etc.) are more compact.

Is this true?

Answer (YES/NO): NO